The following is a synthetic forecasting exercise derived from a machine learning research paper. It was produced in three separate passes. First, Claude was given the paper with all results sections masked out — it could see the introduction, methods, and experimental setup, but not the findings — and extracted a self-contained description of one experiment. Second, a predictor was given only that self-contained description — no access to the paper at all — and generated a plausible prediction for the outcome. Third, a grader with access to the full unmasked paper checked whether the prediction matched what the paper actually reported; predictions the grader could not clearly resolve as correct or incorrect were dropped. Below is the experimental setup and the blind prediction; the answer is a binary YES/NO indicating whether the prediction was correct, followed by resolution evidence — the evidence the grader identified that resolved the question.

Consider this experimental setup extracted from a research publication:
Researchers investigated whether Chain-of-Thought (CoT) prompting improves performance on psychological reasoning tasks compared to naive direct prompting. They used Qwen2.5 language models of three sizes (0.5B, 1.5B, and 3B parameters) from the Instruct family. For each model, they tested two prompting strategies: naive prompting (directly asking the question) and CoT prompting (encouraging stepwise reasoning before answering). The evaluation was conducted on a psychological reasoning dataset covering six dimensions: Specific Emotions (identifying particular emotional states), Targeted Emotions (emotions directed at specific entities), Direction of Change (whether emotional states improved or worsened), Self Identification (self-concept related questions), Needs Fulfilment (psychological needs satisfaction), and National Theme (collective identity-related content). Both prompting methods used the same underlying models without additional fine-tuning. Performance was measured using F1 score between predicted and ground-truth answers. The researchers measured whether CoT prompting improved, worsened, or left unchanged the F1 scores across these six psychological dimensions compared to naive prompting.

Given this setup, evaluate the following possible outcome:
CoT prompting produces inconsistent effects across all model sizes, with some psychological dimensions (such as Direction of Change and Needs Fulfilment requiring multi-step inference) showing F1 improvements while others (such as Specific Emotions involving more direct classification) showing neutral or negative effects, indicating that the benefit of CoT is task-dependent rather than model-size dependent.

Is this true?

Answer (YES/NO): NO